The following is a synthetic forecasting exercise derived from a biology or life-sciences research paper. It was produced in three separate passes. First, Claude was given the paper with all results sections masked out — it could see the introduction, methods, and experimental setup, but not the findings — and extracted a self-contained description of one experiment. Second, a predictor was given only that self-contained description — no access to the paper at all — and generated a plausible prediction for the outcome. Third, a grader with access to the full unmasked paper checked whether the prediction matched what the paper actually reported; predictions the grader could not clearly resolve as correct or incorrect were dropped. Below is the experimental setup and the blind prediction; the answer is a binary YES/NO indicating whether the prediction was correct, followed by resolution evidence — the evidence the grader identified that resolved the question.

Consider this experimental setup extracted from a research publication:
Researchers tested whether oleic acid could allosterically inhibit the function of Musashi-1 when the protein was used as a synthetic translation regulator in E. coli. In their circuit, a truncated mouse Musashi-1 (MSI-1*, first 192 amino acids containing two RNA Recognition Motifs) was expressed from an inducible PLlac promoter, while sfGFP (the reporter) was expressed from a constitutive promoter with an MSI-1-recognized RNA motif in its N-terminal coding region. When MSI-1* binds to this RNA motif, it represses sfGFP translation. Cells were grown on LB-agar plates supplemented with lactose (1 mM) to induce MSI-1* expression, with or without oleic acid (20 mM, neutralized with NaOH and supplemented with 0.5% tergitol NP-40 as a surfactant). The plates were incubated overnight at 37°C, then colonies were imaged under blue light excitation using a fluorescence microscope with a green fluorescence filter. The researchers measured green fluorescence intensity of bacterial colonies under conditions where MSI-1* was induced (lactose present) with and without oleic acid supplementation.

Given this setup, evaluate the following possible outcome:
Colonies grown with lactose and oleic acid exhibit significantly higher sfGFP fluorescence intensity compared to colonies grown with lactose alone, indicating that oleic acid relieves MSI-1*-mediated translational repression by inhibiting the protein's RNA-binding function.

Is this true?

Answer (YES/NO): YES